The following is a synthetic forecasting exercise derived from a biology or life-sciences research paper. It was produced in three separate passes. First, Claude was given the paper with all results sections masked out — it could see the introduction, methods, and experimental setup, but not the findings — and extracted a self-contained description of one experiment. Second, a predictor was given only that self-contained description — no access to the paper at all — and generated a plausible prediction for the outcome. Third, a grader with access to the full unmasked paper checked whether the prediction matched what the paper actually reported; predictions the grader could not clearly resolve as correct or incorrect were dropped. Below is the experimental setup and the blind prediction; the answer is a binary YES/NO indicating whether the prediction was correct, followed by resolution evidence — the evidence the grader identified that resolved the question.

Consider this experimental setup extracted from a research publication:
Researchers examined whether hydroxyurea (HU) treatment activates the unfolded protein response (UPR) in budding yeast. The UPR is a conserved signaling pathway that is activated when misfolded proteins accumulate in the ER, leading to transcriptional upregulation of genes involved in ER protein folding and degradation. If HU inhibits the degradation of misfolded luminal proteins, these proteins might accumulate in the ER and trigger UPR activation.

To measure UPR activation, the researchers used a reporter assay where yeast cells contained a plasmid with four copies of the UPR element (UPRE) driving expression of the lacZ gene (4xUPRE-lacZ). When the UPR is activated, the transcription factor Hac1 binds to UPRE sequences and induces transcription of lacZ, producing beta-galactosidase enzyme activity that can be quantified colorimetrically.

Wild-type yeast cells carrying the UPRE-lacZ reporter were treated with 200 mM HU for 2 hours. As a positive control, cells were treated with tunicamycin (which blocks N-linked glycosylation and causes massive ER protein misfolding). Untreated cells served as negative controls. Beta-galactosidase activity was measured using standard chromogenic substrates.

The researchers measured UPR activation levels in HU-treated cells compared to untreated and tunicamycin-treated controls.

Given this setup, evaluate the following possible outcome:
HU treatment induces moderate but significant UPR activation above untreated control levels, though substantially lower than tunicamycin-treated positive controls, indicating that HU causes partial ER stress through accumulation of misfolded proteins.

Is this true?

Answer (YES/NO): NO